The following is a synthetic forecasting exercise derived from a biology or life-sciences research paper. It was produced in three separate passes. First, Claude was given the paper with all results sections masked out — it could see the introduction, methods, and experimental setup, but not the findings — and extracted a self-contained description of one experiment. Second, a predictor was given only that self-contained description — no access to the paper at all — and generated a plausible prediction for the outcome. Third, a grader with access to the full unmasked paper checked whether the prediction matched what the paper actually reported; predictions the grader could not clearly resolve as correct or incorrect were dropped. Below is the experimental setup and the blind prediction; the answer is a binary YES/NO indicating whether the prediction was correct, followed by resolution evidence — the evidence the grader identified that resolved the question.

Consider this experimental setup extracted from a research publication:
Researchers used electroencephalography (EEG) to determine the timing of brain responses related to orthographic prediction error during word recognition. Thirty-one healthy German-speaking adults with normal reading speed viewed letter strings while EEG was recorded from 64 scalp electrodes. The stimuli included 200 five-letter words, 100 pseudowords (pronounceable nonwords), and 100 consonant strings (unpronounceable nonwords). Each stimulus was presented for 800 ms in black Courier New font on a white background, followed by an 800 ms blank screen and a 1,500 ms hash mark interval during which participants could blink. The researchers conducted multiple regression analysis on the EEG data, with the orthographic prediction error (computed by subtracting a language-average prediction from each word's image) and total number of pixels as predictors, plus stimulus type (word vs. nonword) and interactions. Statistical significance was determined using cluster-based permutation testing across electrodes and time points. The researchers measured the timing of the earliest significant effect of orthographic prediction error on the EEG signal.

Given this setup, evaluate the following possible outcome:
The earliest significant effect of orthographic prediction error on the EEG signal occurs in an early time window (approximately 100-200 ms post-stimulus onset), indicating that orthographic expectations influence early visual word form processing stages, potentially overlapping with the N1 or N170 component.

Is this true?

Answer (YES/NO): YES